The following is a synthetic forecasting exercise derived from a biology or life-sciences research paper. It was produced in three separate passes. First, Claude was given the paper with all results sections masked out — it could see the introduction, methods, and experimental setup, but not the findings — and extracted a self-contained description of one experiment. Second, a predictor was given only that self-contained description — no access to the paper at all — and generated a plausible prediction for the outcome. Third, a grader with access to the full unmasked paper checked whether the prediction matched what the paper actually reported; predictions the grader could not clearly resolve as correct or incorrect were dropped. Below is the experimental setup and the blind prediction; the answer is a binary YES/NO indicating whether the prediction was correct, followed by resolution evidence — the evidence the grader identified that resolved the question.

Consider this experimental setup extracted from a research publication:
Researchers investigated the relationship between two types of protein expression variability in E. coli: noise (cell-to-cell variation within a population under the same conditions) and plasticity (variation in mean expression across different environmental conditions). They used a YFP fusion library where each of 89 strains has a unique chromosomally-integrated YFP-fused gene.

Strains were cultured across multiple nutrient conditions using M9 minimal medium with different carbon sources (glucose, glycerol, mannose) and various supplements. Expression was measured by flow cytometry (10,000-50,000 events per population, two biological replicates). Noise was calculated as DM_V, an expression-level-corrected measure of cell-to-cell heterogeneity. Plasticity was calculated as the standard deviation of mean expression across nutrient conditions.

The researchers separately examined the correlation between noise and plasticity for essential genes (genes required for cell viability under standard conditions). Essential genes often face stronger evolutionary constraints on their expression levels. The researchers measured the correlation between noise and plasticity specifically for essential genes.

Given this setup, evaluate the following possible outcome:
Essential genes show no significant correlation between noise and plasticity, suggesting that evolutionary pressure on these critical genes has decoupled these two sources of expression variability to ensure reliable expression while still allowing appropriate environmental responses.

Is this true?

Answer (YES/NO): YES